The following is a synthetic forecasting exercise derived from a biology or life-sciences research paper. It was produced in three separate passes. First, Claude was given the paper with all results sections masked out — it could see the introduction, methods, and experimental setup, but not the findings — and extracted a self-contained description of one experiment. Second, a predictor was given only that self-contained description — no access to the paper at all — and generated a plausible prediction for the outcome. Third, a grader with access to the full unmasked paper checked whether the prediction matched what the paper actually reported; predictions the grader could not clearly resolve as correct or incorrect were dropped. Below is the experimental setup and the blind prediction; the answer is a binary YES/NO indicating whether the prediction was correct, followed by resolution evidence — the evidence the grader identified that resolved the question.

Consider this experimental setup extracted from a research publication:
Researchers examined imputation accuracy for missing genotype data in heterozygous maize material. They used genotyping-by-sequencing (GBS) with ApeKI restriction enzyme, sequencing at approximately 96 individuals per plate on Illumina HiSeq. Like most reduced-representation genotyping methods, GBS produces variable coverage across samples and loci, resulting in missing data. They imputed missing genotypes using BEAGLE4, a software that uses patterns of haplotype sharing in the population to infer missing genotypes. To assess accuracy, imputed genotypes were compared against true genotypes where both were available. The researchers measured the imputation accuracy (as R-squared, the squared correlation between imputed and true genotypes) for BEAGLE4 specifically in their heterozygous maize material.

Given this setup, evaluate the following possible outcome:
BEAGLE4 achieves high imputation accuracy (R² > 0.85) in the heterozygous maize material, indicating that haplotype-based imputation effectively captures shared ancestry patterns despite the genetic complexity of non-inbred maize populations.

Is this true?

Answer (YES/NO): NO